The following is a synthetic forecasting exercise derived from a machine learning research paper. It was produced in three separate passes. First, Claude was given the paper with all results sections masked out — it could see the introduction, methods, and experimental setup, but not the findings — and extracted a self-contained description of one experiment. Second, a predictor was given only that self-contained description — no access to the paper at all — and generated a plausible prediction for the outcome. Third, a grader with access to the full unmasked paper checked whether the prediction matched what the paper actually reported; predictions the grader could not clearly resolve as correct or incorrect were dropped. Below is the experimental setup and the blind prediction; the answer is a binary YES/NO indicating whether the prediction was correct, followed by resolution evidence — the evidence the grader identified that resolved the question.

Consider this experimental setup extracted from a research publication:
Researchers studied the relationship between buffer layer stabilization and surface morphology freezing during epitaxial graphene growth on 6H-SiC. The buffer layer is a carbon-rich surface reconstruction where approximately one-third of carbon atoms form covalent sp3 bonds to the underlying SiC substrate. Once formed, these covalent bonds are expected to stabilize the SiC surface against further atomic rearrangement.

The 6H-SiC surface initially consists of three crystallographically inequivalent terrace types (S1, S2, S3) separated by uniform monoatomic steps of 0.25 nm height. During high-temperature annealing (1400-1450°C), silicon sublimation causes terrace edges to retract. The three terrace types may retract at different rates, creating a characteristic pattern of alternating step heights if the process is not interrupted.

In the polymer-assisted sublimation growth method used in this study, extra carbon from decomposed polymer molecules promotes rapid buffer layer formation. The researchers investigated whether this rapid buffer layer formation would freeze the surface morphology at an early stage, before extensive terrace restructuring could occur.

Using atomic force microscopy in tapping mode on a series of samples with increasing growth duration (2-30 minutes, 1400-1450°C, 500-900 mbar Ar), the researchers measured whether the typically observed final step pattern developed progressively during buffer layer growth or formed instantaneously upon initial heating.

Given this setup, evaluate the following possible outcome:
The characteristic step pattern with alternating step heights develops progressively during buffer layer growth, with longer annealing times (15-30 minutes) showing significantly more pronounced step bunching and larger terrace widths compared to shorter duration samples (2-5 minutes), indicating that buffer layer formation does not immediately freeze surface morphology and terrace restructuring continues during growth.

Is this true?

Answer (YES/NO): NO